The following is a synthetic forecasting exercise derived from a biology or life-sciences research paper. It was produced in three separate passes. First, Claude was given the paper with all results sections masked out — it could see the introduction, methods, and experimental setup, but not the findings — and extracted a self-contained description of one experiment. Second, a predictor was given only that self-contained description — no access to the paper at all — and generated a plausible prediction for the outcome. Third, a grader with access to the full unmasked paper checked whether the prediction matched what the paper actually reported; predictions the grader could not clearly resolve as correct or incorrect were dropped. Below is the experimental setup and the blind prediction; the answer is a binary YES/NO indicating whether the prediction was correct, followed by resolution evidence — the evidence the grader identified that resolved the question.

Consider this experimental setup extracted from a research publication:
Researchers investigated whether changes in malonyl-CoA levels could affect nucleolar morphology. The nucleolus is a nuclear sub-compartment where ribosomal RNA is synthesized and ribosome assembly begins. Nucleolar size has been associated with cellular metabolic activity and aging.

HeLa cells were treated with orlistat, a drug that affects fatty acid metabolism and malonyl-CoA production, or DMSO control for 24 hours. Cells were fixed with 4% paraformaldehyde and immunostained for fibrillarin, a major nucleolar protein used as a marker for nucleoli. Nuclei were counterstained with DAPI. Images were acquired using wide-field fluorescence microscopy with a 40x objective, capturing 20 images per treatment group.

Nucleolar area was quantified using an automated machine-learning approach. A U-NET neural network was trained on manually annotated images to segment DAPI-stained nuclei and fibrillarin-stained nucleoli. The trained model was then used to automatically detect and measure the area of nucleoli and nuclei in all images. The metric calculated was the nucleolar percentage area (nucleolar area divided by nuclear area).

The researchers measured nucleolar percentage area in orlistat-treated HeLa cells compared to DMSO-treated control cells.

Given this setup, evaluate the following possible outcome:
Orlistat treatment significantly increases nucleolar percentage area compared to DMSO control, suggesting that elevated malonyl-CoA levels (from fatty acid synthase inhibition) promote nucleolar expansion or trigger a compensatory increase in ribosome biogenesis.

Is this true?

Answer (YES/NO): YES